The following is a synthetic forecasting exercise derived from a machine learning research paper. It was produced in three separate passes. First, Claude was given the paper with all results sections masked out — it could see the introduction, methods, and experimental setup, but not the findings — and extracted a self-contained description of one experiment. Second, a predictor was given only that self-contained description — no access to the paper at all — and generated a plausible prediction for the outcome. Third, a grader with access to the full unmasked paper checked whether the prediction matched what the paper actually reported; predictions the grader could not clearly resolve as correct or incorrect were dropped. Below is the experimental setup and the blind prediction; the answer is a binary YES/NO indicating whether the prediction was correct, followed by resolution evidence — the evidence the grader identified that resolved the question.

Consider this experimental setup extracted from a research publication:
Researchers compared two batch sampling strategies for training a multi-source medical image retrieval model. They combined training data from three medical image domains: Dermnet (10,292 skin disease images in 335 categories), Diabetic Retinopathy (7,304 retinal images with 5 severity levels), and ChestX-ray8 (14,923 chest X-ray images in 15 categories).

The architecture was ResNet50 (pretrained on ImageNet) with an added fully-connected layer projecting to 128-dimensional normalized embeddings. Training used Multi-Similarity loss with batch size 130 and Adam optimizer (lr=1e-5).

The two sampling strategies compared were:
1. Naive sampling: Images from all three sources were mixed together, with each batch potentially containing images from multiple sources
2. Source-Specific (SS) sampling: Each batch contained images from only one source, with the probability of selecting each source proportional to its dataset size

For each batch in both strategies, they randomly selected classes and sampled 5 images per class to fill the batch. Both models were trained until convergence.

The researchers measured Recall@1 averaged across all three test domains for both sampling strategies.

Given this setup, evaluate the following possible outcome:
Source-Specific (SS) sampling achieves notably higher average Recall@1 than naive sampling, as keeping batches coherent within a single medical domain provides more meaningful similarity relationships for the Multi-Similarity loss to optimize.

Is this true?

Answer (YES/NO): NO